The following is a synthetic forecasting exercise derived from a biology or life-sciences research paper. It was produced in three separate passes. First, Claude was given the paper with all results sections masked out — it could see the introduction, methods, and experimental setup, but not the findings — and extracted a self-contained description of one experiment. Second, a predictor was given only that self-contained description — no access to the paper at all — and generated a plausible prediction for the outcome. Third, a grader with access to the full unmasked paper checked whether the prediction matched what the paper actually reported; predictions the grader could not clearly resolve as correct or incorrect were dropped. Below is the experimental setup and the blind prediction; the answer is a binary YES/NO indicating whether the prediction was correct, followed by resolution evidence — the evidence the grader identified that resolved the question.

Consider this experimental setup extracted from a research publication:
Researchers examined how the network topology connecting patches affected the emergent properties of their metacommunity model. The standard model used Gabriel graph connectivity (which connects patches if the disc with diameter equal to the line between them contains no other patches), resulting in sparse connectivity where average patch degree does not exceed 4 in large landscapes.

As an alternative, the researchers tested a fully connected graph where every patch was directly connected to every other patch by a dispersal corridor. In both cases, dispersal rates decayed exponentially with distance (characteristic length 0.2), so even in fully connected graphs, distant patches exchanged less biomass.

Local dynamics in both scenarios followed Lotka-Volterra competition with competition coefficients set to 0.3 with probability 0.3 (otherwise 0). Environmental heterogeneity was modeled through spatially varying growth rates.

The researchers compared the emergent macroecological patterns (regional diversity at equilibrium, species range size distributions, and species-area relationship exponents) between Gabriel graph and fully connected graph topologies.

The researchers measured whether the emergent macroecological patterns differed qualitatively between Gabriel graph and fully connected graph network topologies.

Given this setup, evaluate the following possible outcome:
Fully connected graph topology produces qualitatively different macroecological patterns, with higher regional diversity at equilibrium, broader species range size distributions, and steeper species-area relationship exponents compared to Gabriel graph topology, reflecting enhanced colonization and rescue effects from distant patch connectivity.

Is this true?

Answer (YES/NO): NO